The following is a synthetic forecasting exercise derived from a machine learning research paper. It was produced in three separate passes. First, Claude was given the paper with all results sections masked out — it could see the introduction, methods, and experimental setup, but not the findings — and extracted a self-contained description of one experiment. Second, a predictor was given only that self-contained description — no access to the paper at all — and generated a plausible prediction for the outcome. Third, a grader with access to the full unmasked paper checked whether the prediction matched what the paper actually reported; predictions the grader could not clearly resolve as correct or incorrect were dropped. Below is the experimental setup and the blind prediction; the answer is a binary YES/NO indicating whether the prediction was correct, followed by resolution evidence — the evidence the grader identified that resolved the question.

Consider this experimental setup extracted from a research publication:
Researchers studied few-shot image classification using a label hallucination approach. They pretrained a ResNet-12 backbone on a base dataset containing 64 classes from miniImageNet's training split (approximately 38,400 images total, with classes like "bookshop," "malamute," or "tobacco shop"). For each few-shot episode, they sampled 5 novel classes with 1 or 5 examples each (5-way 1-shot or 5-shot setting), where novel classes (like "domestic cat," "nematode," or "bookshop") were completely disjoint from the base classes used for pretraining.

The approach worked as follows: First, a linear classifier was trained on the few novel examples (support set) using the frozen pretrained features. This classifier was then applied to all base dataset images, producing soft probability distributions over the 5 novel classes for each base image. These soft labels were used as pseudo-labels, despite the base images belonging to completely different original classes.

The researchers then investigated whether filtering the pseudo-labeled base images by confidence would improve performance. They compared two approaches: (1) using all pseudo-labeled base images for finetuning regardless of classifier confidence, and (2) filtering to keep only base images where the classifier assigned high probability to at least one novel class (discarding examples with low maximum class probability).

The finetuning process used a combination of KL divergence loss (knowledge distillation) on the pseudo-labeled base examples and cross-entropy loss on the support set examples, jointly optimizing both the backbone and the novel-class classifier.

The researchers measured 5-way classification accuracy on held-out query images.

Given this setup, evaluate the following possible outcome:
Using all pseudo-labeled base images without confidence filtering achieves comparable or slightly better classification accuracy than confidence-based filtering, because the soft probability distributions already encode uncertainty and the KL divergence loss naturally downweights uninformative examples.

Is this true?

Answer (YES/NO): YES